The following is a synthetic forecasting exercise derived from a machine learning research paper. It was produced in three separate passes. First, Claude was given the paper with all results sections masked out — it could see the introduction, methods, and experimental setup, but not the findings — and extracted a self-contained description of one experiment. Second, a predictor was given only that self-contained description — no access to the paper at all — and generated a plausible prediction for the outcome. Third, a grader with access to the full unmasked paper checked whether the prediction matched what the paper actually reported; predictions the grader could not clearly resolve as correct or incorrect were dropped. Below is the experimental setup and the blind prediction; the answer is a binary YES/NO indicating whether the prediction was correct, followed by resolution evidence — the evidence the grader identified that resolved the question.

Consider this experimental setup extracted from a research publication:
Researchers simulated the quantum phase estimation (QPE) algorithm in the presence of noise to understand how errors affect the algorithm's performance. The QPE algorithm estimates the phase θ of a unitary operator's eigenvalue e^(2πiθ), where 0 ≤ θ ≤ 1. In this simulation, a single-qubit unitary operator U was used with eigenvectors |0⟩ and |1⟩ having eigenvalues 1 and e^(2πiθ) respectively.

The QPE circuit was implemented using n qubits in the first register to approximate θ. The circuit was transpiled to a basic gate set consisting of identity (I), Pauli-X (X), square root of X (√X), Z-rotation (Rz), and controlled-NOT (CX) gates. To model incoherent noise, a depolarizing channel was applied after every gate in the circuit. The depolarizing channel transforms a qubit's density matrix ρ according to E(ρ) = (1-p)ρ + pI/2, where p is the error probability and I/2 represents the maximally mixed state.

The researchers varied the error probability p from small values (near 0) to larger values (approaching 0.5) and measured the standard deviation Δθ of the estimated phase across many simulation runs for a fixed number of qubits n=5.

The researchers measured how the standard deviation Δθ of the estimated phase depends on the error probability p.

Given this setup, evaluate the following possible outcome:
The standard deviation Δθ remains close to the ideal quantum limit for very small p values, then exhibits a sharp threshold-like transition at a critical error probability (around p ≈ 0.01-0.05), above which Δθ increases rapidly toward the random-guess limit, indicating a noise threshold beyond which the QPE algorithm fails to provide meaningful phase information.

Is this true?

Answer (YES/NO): NO